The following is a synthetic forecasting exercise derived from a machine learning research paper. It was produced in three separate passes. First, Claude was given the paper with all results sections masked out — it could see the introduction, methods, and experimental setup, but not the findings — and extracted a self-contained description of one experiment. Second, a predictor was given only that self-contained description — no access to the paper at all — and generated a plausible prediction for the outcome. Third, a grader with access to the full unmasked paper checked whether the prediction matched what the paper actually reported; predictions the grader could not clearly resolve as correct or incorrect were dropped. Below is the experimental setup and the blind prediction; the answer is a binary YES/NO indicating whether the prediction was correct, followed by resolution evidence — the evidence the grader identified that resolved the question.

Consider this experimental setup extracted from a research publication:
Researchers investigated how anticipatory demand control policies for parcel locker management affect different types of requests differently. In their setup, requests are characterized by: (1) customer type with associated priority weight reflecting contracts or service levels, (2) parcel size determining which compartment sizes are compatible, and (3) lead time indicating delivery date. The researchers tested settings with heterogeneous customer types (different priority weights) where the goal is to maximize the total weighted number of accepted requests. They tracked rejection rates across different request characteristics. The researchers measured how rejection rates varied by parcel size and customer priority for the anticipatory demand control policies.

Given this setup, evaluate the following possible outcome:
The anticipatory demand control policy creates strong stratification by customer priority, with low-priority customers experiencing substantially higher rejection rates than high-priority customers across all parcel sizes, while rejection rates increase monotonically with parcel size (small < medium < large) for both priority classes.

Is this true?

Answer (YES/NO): NO